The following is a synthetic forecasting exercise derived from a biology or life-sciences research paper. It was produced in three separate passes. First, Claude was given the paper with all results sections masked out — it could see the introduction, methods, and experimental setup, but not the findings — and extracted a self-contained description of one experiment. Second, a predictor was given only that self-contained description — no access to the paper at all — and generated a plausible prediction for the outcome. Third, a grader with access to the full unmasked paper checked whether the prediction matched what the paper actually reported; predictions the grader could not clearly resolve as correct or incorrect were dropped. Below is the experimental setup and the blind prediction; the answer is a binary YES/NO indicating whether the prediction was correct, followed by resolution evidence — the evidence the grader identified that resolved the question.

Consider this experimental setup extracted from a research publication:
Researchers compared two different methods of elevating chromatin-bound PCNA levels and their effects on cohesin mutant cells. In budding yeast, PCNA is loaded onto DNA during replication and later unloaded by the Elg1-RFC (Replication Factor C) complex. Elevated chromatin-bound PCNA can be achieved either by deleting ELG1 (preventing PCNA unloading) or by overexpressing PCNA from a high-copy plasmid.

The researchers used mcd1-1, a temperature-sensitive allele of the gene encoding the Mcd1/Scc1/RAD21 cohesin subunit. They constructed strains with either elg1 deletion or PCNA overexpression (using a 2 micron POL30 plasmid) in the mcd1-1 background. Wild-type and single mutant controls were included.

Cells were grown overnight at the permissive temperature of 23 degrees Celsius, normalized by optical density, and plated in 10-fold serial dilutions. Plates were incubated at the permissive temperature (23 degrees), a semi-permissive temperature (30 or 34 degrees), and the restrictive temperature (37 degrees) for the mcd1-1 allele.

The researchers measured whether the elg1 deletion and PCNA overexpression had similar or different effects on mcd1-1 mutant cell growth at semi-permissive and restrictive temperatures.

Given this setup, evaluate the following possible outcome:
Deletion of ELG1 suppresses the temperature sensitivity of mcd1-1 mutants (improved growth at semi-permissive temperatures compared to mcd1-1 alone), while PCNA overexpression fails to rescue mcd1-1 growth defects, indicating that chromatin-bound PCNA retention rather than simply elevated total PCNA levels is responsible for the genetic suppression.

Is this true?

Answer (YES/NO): NO